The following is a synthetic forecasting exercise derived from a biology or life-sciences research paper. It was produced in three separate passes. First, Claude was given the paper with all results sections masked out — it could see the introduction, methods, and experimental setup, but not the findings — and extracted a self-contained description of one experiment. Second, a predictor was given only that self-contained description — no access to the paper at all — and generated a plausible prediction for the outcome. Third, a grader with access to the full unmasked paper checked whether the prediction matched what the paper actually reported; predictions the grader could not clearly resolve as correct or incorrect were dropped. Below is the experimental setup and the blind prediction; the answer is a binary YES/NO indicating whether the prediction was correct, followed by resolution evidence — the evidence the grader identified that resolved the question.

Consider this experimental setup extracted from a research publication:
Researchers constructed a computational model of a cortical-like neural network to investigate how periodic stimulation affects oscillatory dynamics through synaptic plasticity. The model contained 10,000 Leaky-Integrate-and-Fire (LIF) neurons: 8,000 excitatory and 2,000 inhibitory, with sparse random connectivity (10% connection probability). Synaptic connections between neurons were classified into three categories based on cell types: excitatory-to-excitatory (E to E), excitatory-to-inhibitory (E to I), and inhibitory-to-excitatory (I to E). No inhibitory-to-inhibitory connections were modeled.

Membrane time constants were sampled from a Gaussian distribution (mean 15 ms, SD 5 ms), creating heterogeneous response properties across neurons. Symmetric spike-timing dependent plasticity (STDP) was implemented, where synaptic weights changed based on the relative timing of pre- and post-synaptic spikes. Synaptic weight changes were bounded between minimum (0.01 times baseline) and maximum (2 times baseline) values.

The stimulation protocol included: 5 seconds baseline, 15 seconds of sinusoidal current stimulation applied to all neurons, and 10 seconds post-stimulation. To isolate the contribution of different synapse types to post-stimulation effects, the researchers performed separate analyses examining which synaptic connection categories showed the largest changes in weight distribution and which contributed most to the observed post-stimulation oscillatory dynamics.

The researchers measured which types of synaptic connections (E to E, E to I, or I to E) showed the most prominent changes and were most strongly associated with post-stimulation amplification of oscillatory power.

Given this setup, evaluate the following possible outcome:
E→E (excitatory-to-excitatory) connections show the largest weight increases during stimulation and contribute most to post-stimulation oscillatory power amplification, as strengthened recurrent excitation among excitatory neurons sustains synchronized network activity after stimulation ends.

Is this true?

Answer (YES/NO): NO